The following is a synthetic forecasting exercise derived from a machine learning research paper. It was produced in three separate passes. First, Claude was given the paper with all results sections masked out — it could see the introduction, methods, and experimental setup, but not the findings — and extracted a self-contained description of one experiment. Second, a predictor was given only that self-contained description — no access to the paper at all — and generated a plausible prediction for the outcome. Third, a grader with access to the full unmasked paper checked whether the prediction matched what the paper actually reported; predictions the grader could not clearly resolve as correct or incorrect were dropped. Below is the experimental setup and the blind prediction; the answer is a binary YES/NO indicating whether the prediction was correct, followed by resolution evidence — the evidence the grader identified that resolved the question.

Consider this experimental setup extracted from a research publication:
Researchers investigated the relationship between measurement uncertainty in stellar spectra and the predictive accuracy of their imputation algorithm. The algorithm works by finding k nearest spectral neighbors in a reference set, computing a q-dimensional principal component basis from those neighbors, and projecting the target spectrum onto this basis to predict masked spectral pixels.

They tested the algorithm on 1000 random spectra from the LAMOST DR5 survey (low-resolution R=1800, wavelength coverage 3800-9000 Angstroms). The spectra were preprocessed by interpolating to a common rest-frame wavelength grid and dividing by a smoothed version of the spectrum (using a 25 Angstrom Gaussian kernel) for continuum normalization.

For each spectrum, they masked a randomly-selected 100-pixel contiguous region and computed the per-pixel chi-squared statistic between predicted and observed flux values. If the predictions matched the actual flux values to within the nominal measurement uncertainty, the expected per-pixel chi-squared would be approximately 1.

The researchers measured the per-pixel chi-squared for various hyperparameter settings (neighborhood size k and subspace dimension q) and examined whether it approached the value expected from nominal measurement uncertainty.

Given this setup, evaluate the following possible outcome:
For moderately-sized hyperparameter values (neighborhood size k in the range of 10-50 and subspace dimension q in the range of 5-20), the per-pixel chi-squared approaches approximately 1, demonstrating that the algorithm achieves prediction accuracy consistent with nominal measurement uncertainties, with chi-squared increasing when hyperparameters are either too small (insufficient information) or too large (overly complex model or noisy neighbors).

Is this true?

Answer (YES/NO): NO